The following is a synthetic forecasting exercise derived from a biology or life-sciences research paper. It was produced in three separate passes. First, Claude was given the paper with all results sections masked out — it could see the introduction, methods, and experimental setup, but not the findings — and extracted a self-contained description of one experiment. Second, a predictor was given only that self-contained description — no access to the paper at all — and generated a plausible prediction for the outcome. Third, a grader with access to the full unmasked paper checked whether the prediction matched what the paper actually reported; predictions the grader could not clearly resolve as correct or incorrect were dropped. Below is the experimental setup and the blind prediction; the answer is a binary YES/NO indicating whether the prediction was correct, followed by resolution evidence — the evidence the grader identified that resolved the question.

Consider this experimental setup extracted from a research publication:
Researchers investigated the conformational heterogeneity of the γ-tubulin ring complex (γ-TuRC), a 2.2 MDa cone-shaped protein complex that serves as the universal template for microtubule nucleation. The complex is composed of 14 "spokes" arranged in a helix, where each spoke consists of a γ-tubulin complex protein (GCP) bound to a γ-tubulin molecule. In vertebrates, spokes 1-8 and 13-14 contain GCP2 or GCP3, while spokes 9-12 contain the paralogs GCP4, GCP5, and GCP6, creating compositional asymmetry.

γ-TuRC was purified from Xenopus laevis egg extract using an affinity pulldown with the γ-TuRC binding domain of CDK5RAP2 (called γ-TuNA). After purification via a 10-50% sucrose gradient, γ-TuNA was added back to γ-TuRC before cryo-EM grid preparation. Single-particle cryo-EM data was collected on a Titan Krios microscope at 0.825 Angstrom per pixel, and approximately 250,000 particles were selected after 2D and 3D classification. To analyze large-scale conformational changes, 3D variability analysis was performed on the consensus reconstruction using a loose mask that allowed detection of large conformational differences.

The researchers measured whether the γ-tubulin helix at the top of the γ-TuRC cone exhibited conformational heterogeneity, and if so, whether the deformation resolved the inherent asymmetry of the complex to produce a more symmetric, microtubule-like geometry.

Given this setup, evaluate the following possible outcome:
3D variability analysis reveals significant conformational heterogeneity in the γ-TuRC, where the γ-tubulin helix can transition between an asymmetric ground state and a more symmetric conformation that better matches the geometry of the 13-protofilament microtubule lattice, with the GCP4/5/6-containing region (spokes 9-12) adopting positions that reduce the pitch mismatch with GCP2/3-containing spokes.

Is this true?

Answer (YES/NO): NO